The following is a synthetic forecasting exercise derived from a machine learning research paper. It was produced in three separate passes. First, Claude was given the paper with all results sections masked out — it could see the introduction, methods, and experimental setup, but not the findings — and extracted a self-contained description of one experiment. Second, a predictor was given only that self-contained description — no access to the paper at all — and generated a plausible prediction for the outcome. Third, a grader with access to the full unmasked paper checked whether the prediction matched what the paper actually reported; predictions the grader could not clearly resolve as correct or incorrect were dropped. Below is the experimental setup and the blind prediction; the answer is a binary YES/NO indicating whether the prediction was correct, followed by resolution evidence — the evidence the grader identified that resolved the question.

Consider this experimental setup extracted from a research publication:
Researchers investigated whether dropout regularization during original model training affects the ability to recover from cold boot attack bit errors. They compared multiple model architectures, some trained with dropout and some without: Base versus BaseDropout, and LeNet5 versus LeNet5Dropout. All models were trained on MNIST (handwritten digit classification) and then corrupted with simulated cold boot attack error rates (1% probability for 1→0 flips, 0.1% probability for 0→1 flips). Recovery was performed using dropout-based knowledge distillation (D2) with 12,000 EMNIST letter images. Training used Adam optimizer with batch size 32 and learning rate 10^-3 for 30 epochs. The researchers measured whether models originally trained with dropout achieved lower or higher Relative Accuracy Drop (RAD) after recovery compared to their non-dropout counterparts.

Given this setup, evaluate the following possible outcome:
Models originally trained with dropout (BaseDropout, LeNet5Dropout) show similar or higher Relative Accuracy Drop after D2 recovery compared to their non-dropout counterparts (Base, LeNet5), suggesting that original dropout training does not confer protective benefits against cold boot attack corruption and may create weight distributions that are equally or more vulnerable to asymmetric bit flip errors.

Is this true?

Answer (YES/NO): YES